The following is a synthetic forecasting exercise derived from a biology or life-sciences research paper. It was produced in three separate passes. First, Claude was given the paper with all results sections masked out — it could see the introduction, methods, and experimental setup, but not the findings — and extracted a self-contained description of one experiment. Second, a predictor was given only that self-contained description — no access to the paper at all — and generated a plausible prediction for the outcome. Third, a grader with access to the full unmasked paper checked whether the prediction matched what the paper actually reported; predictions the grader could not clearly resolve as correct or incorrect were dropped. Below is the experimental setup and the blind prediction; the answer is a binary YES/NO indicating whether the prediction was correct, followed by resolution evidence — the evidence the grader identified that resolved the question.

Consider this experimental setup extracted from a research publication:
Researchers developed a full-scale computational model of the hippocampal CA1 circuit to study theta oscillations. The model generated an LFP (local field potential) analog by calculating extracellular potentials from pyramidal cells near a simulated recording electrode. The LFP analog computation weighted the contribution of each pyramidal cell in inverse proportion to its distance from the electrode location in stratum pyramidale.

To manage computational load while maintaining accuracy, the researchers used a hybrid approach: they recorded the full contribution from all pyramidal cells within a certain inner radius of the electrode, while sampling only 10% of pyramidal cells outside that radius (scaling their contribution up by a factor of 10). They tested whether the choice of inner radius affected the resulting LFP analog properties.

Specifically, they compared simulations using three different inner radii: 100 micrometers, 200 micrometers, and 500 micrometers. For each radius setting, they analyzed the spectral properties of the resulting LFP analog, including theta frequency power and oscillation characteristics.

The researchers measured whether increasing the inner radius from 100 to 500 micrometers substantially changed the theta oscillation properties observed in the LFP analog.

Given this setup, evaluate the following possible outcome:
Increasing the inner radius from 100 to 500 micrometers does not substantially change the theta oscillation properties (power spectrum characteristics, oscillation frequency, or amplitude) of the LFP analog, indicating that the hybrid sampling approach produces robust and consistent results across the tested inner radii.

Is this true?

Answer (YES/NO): YES